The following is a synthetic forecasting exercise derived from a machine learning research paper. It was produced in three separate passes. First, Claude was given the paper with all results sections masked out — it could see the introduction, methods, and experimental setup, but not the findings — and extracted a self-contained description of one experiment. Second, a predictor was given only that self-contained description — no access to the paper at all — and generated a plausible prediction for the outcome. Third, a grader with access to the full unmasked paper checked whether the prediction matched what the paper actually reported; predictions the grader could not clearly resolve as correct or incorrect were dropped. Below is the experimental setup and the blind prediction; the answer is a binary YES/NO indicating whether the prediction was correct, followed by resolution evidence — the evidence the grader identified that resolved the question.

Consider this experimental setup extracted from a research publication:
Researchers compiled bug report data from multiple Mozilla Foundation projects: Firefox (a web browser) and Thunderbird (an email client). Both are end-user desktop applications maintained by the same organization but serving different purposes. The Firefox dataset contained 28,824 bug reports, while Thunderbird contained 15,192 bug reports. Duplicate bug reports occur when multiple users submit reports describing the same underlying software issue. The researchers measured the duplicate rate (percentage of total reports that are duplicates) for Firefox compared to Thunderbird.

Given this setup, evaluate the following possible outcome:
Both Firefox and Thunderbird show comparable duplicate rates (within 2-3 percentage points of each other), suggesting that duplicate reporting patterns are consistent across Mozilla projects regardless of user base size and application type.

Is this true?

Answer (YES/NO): NO